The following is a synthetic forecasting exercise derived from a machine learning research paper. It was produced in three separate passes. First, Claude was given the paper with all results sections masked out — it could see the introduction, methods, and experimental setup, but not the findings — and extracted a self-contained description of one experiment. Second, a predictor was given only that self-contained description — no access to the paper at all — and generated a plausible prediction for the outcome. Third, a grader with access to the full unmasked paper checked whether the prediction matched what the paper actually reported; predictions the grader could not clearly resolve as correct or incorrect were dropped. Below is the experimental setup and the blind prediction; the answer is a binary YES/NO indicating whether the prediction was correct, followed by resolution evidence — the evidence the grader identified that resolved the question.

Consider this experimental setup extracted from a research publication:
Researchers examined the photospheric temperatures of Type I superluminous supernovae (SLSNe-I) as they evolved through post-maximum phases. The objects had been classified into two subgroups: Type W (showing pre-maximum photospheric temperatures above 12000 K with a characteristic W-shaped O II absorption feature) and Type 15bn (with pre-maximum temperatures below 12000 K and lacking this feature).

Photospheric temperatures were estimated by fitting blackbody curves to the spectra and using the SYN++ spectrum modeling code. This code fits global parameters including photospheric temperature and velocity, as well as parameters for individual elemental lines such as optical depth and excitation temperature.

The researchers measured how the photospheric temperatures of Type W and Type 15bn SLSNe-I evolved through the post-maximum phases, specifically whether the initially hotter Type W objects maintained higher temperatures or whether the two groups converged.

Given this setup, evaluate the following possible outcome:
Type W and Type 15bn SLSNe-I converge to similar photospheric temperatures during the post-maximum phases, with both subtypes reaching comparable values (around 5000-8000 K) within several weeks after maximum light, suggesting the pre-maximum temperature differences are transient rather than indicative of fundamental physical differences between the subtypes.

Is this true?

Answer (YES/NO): NO